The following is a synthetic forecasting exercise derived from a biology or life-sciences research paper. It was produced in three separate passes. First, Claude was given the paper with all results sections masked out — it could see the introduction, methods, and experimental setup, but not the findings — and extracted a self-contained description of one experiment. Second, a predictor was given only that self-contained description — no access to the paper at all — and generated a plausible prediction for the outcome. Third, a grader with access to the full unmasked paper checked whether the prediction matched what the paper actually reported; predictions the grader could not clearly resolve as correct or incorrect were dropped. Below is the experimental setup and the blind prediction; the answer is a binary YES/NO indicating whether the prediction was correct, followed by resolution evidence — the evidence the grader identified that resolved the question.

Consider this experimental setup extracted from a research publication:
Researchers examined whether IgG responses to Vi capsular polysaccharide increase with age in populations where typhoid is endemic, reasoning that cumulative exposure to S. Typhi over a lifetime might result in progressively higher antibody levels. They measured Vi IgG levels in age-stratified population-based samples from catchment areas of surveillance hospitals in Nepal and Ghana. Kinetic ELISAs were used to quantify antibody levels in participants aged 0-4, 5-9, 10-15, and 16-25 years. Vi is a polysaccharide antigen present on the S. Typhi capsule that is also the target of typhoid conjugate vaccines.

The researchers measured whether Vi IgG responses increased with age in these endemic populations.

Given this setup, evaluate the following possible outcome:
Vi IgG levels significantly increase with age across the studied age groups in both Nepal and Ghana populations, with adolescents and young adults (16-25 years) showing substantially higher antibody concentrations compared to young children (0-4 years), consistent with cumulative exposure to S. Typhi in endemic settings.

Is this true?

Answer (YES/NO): NO